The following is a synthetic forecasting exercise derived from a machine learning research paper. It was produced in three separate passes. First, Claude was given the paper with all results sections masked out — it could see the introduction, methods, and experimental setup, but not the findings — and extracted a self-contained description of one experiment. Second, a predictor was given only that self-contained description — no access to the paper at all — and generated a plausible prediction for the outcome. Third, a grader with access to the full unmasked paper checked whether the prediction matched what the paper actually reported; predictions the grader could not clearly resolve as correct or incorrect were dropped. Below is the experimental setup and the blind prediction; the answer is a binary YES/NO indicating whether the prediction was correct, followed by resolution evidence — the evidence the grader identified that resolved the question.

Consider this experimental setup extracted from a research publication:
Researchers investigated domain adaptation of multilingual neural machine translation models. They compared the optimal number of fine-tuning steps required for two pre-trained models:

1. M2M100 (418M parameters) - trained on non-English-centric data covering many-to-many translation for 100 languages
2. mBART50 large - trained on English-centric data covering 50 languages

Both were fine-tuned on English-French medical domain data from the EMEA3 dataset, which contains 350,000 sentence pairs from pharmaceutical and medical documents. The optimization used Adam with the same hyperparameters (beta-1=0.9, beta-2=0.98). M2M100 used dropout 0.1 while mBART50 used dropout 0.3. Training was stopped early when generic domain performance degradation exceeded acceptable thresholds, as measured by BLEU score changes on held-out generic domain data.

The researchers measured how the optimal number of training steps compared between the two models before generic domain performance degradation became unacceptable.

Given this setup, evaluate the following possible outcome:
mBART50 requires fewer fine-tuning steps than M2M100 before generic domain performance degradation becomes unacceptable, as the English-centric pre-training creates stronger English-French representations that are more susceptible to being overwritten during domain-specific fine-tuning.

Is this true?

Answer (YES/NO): YES